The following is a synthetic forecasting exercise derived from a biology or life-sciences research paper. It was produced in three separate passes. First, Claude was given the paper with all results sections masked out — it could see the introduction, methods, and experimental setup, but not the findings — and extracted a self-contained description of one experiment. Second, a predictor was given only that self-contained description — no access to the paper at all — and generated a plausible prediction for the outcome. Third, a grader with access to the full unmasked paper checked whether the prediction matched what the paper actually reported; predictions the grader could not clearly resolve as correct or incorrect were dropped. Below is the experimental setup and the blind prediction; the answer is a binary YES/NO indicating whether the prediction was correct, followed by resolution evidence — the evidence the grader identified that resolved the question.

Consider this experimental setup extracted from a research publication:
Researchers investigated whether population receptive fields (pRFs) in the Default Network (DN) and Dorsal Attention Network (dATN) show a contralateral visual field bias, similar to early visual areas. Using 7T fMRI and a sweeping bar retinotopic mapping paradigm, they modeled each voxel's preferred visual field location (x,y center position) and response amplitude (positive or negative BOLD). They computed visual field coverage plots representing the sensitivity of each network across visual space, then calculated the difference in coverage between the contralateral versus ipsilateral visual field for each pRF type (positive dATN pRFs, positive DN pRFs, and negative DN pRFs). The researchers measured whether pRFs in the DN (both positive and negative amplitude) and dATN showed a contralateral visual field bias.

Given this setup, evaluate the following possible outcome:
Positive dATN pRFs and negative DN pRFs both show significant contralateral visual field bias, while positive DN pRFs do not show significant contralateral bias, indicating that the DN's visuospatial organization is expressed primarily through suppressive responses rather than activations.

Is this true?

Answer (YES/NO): NO